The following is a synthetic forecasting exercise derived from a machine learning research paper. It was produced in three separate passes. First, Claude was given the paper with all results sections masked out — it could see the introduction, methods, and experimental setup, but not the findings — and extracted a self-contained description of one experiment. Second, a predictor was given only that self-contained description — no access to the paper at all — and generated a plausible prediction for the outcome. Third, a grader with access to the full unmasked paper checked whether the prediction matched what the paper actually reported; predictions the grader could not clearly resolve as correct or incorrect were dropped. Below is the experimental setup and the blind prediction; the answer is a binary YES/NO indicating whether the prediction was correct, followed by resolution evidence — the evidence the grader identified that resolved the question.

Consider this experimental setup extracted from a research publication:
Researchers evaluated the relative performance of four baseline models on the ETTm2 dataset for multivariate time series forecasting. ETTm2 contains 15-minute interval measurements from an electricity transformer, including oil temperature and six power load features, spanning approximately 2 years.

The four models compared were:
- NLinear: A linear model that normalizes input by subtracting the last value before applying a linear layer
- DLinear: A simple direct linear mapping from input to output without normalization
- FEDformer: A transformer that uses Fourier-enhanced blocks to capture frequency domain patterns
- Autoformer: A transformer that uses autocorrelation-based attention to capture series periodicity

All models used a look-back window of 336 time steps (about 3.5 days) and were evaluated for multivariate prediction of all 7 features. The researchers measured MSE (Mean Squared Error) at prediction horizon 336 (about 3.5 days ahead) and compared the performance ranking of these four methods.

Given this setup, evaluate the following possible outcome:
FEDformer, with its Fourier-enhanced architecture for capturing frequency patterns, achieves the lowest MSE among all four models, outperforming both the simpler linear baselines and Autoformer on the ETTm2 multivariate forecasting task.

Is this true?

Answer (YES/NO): NO